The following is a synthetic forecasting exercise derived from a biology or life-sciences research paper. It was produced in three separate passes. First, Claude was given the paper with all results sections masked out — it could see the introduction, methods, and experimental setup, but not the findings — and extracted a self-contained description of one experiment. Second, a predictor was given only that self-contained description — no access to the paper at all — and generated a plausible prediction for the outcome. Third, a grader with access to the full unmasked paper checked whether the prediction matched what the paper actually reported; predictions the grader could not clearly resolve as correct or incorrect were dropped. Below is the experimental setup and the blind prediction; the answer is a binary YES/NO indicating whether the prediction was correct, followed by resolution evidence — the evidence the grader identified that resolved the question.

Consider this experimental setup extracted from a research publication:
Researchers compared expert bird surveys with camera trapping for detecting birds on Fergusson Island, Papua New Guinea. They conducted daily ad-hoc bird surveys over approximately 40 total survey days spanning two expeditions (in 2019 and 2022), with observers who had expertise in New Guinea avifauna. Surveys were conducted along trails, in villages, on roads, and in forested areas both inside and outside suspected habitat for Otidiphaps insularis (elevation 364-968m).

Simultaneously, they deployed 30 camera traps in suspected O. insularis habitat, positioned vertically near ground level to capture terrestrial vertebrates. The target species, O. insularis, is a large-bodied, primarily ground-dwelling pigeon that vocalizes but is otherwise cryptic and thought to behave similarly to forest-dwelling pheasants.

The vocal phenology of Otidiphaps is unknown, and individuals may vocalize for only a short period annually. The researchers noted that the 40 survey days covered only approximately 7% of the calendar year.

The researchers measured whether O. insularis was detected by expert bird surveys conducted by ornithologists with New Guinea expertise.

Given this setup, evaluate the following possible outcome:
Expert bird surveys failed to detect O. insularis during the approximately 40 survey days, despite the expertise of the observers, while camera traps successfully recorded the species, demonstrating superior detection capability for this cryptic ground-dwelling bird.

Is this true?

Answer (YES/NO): YES